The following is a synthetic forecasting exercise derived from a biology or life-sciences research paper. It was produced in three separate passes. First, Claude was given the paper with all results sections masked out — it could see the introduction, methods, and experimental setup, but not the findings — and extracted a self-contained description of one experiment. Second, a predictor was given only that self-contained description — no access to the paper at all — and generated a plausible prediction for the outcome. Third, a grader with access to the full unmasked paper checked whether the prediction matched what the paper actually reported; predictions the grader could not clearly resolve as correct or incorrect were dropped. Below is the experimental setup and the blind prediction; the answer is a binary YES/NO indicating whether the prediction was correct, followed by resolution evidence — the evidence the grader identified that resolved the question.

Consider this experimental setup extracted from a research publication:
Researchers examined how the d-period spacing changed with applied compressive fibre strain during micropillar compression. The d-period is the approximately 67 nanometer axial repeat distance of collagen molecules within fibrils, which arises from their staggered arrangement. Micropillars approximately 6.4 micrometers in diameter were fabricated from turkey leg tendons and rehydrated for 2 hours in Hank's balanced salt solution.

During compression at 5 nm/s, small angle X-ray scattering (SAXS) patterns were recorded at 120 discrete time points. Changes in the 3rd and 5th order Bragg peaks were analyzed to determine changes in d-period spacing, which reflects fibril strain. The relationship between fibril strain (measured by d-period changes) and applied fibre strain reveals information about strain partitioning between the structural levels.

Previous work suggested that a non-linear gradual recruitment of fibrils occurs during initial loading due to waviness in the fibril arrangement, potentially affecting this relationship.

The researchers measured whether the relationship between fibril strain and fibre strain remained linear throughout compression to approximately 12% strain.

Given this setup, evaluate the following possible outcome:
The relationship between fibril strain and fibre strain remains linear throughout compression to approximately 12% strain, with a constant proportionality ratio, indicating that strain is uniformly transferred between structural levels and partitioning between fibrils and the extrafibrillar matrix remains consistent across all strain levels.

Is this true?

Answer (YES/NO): NO